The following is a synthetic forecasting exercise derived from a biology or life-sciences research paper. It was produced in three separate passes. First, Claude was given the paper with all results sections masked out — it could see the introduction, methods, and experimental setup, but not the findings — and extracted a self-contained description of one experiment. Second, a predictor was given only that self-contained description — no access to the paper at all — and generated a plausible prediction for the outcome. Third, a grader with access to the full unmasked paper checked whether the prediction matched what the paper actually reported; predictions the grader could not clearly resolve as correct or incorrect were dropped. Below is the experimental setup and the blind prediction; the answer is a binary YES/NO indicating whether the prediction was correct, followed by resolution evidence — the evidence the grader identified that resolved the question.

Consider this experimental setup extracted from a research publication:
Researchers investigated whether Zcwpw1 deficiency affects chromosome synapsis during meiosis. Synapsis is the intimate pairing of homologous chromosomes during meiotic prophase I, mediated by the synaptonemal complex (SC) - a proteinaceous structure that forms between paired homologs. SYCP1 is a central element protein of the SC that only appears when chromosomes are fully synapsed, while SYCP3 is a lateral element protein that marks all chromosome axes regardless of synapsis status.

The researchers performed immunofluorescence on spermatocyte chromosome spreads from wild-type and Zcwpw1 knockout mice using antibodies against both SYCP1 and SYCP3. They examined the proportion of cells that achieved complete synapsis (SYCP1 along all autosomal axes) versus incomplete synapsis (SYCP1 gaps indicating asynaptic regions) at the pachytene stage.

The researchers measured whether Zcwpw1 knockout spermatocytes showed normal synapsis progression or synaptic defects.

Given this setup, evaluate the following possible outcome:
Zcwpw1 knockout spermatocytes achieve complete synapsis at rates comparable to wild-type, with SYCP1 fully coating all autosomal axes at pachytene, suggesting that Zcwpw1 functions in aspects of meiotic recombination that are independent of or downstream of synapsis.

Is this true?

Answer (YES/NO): NO